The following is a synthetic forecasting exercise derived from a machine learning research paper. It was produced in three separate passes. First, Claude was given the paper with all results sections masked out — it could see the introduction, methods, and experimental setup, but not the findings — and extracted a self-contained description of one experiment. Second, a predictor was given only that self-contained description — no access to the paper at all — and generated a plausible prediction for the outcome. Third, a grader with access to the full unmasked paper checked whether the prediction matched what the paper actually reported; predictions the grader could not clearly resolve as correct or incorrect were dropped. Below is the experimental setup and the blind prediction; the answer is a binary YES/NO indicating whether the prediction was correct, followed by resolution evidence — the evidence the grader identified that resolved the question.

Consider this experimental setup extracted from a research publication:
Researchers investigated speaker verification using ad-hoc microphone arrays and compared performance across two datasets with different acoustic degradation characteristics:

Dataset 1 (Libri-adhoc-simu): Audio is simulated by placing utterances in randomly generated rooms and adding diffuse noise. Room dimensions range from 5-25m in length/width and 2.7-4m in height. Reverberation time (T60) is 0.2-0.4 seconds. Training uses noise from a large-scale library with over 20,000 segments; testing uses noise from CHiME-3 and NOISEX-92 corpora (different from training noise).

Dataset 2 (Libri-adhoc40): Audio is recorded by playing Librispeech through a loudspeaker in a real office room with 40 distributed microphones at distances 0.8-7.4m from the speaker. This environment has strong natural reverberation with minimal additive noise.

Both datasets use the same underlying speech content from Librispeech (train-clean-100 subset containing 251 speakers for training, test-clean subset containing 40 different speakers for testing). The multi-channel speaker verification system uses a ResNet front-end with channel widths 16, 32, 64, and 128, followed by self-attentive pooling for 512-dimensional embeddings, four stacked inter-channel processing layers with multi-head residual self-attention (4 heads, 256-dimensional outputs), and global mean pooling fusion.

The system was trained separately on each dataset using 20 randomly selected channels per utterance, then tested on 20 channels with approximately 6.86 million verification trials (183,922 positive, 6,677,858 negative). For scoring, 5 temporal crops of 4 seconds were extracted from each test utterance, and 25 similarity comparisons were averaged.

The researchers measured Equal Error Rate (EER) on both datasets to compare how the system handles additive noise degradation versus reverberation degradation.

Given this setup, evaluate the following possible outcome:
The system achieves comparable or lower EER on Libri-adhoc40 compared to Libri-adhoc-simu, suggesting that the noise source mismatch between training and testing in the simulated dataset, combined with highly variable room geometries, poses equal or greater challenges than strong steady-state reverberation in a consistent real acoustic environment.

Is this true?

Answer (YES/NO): NO